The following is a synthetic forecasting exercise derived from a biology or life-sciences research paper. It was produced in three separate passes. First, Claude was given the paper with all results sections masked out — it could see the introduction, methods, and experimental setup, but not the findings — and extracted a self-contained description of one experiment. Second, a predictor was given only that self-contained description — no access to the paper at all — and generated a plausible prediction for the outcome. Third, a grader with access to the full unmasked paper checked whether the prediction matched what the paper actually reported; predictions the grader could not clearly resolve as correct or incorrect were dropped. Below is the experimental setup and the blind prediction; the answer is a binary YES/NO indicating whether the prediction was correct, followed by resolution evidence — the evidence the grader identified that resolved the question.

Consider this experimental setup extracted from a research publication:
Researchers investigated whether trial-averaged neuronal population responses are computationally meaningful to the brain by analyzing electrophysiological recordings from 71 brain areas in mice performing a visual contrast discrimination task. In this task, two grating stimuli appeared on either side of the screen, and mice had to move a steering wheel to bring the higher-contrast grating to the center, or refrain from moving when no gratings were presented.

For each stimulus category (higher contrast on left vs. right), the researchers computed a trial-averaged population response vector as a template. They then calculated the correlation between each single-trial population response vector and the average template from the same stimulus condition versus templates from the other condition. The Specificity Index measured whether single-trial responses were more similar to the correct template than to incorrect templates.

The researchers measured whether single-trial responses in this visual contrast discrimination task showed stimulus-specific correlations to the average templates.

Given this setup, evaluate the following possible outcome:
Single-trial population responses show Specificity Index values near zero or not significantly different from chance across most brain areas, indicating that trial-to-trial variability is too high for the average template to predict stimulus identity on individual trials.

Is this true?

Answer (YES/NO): YES